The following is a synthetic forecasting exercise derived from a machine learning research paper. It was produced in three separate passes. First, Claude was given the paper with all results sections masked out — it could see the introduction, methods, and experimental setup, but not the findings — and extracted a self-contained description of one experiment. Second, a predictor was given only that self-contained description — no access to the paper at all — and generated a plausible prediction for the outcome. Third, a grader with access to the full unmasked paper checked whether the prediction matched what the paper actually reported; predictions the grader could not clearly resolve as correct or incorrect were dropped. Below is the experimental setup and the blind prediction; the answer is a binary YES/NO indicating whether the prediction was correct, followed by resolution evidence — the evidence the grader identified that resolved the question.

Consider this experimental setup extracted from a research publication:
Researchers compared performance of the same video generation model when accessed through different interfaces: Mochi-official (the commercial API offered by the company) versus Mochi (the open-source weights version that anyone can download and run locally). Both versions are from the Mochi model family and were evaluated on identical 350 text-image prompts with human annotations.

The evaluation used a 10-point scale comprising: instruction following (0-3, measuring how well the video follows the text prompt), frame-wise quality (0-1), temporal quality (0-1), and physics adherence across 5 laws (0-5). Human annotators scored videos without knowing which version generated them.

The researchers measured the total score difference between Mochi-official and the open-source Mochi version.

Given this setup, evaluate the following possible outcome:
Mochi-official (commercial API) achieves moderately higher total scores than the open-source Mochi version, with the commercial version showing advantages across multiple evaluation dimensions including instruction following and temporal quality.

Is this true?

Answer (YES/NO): NO